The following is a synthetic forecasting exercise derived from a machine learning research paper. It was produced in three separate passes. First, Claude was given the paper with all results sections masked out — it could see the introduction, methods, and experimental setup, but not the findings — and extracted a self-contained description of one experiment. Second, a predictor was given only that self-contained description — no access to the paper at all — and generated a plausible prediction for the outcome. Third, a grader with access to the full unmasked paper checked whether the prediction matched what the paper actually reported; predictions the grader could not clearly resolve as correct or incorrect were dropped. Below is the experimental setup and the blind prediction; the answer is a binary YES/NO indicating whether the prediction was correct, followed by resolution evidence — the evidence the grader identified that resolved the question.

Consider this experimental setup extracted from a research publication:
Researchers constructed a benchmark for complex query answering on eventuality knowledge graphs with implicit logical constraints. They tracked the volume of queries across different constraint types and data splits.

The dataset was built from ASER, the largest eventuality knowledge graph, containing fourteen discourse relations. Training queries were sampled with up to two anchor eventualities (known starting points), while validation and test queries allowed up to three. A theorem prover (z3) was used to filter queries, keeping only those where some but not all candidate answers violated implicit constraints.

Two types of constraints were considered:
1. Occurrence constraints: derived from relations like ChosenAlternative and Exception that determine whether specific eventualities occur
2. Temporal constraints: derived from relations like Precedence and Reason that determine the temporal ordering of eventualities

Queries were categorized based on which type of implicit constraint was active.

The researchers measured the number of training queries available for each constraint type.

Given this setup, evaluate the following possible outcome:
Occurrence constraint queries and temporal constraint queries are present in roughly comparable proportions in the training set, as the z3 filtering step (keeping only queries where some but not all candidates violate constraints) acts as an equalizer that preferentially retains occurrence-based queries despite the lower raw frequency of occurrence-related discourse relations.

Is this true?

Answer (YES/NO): NO